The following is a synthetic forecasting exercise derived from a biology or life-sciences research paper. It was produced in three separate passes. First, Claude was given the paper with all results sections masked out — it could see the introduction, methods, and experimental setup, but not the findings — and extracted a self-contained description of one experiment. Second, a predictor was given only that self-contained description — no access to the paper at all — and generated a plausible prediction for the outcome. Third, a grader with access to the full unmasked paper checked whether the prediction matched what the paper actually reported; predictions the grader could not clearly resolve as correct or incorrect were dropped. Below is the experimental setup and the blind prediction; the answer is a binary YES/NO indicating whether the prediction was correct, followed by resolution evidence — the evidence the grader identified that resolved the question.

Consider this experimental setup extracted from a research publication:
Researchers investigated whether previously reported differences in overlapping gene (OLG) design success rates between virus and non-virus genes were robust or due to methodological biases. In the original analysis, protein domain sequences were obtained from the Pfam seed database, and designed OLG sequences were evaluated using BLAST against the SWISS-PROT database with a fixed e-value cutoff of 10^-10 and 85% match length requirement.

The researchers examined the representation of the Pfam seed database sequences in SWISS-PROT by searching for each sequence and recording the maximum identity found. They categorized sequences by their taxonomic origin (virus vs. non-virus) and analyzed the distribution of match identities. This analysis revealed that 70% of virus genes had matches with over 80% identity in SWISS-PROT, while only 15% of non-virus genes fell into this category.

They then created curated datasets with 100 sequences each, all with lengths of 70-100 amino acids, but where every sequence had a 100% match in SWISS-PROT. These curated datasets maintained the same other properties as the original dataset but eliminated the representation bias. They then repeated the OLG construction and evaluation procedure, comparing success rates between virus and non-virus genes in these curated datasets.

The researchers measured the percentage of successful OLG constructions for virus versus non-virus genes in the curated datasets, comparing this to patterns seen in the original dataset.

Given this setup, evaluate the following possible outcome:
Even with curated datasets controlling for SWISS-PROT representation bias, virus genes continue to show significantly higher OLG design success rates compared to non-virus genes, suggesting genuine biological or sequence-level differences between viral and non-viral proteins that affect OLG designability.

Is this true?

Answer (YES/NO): NO